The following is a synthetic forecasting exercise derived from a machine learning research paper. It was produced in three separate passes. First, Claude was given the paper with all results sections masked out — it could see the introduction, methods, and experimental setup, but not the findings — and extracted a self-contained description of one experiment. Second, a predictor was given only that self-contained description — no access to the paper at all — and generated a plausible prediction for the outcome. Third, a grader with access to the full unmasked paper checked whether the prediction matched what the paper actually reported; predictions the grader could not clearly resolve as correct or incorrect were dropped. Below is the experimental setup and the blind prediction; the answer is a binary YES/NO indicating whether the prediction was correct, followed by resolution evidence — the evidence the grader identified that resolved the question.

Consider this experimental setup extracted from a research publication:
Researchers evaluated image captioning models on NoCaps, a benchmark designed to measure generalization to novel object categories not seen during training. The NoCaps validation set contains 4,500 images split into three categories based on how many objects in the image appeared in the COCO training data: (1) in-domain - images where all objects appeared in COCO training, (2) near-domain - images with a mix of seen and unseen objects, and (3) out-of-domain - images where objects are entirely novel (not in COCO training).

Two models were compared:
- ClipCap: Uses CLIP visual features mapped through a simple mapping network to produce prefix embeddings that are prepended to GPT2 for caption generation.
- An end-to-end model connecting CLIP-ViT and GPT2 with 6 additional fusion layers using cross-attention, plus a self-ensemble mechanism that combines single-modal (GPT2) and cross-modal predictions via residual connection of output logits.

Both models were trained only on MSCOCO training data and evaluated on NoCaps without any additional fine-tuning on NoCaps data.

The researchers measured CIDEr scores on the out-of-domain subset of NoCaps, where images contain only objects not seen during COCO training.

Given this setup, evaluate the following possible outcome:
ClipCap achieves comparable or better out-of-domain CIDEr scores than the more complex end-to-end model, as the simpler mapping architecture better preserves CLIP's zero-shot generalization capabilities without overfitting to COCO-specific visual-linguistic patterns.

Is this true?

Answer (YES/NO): YES